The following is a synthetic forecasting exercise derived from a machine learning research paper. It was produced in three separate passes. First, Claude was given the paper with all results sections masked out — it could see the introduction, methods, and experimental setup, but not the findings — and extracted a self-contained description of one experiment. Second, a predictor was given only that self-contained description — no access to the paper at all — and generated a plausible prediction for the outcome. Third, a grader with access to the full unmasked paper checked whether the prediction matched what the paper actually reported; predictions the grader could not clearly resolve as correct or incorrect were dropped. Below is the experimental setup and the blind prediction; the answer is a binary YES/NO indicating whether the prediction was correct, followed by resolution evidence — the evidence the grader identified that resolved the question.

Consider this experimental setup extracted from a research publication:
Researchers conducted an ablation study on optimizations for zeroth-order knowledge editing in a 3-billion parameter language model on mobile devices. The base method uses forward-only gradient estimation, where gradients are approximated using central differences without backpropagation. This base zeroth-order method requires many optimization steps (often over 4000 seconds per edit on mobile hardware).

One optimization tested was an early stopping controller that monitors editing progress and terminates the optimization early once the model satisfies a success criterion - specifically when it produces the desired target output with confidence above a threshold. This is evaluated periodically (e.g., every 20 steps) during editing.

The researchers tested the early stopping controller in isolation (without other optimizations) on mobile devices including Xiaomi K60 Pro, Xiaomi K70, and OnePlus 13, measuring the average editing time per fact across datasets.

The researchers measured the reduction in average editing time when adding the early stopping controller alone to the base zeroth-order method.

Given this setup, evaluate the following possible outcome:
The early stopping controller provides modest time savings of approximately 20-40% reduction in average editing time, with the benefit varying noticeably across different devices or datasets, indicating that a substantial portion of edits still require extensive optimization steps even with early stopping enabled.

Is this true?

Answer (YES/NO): NO